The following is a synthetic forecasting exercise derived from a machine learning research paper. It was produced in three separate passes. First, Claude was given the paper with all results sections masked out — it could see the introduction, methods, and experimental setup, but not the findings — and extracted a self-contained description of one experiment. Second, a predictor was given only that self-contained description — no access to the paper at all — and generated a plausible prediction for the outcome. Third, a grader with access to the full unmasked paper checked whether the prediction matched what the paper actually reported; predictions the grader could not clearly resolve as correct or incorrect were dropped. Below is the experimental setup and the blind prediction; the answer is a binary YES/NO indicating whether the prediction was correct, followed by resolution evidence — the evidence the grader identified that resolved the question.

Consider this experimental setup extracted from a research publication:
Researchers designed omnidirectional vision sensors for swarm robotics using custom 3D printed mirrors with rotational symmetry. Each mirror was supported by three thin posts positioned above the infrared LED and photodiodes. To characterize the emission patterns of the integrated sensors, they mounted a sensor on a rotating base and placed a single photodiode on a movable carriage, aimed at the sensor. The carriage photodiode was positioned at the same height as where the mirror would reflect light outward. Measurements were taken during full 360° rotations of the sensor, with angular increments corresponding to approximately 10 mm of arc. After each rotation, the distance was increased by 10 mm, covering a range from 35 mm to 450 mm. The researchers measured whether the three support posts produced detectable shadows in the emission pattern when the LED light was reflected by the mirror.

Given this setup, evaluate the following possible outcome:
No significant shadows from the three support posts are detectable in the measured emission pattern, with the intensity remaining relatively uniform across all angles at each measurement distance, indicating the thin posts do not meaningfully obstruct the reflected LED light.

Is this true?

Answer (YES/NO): NO